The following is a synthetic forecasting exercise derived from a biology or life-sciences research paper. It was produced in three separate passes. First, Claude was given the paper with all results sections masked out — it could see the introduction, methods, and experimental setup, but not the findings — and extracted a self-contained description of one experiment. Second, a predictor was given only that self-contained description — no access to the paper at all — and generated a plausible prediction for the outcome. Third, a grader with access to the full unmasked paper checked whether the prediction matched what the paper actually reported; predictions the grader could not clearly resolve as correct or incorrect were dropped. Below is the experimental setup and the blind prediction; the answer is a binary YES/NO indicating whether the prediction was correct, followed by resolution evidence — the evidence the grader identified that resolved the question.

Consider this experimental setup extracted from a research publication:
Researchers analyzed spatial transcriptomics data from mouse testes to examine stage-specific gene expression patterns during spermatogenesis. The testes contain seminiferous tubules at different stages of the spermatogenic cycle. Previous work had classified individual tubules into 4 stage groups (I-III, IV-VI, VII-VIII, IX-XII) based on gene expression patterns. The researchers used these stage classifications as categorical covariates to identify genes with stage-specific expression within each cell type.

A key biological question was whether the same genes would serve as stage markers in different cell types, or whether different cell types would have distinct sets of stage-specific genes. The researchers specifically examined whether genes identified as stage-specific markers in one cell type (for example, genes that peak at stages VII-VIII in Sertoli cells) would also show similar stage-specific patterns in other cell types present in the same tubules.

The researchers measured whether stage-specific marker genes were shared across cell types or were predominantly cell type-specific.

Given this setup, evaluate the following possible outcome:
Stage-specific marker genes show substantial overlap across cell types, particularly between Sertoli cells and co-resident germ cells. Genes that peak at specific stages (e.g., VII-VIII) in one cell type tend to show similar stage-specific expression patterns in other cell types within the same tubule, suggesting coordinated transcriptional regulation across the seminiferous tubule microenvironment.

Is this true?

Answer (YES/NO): NO